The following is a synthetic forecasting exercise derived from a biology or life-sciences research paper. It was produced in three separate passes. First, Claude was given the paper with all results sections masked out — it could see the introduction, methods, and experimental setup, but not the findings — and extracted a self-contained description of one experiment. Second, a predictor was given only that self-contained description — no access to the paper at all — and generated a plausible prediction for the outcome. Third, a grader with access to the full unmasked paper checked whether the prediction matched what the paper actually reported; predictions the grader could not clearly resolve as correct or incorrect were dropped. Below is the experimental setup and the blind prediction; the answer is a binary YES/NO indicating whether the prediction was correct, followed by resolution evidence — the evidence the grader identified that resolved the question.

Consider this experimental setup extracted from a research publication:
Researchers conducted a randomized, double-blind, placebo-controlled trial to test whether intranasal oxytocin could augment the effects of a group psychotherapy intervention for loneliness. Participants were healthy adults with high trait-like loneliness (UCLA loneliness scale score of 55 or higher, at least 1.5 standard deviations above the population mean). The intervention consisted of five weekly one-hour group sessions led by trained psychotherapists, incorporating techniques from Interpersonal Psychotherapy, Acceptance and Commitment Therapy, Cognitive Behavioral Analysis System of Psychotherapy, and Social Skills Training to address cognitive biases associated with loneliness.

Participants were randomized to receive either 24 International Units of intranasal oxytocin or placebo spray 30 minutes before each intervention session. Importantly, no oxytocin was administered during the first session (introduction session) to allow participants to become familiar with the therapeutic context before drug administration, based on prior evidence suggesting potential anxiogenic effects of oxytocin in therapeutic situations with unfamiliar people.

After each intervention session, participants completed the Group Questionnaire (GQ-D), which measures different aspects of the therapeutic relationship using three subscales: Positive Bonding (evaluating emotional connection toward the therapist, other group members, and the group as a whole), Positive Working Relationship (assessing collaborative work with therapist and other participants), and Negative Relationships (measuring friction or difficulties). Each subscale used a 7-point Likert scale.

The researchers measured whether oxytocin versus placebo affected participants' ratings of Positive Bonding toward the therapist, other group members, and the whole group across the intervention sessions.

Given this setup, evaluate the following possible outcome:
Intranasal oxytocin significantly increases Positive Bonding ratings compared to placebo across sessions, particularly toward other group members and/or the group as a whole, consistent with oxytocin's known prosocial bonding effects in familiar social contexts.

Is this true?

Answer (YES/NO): YES